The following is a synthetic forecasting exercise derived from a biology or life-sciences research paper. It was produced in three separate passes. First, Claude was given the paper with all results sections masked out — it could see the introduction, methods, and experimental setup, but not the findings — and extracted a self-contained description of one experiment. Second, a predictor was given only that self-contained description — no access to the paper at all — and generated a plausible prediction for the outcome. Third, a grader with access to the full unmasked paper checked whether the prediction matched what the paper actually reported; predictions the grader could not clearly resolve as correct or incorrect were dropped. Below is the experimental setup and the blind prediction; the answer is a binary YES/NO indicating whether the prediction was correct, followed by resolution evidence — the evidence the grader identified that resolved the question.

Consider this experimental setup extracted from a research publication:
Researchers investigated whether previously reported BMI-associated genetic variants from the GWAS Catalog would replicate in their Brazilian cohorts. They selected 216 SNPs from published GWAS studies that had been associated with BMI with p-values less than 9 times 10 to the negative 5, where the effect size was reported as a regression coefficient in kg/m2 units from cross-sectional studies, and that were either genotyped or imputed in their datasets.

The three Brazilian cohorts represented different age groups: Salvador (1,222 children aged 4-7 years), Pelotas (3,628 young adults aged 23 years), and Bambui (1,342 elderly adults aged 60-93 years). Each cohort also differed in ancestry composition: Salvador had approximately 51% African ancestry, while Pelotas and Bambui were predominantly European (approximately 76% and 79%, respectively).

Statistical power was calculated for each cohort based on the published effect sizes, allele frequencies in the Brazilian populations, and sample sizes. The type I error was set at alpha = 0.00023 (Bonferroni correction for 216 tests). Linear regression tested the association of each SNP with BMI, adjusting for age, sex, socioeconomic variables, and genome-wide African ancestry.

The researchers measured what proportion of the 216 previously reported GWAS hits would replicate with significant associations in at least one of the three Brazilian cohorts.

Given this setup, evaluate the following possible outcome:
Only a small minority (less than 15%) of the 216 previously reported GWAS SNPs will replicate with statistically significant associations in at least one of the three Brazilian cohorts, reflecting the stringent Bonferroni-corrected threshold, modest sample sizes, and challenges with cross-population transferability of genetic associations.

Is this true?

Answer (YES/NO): YES